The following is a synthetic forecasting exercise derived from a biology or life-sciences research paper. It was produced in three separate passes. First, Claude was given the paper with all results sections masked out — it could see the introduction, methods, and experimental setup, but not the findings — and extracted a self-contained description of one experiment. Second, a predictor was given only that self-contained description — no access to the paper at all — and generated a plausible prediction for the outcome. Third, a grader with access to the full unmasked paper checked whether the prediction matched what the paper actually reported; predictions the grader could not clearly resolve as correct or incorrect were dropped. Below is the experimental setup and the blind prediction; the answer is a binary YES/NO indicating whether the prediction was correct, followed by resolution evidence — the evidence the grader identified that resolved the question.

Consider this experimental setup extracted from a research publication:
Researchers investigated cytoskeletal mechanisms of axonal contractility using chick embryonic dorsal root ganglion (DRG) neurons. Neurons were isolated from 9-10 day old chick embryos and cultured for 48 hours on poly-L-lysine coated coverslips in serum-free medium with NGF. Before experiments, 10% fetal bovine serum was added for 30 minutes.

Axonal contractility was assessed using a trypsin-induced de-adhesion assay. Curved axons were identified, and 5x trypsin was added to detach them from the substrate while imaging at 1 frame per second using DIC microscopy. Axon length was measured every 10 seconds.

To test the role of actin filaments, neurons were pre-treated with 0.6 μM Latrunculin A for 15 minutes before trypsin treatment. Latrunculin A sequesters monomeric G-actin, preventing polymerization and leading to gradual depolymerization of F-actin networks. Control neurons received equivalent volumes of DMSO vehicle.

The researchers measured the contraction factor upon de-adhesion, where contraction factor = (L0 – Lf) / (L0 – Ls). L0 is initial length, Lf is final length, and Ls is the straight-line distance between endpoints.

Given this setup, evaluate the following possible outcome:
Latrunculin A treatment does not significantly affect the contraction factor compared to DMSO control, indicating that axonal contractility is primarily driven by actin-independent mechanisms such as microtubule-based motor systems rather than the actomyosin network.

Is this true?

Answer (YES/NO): NO